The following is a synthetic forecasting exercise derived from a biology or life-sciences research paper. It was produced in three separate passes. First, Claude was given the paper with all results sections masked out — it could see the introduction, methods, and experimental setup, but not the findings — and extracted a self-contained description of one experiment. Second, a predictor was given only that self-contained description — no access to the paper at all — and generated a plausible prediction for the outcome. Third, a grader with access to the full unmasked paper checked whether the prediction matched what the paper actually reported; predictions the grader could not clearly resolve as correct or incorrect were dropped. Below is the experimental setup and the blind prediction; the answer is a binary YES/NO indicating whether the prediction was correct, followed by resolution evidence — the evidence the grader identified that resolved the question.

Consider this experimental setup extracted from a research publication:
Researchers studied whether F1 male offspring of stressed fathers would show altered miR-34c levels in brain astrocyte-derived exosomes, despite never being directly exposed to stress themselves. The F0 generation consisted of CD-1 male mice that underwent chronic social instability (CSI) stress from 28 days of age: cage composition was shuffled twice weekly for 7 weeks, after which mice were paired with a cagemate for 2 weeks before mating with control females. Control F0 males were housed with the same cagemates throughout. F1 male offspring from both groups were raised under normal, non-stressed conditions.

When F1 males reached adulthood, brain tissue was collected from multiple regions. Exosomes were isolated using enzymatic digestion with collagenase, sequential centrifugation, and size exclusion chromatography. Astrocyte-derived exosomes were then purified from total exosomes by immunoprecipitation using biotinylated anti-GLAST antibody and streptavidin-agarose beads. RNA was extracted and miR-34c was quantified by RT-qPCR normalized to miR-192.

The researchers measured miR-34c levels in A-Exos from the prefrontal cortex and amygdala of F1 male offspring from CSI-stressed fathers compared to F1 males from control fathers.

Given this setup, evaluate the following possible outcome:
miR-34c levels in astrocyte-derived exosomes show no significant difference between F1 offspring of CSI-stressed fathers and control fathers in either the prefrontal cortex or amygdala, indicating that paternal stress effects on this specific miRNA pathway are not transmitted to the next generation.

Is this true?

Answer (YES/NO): NO